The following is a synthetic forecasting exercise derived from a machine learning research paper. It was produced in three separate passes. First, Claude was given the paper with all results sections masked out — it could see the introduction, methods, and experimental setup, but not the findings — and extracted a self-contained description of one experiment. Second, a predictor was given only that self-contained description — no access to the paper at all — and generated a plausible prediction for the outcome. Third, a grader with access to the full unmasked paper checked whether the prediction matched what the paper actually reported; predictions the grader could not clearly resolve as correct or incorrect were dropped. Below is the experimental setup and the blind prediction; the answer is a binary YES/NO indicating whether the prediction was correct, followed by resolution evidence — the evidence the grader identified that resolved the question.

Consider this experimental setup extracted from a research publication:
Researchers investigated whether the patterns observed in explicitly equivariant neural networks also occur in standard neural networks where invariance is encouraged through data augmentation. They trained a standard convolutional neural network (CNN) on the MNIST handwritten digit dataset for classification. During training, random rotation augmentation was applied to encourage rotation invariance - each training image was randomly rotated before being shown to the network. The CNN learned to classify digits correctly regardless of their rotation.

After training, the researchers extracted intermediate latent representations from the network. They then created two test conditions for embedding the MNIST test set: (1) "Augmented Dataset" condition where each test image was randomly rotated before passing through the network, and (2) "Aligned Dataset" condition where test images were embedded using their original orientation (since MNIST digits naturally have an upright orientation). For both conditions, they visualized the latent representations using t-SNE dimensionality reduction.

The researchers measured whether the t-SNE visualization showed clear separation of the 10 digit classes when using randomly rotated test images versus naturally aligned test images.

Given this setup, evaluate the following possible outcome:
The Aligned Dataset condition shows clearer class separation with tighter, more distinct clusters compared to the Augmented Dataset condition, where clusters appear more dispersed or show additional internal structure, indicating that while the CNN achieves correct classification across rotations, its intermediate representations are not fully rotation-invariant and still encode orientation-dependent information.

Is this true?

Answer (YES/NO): YES